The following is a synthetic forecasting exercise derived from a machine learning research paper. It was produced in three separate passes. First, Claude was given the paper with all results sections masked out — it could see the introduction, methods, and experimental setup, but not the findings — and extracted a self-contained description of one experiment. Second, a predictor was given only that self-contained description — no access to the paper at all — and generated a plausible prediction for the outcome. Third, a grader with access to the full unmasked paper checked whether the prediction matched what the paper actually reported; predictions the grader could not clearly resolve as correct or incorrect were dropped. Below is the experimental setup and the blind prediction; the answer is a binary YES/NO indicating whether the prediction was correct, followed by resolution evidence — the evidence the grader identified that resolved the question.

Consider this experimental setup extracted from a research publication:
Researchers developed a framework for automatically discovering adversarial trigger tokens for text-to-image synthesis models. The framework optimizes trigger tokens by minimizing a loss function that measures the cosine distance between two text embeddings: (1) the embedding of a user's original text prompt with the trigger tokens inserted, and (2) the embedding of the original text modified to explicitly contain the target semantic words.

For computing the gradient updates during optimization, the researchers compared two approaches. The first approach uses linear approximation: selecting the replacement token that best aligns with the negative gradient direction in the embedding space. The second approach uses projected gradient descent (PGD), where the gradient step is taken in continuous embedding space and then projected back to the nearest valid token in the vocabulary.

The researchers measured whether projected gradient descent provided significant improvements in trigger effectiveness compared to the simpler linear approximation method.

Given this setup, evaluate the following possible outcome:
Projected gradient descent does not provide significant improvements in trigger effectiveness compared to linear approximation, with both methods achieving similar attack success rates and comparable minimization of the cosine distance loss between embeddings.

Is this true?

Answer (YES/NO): YES